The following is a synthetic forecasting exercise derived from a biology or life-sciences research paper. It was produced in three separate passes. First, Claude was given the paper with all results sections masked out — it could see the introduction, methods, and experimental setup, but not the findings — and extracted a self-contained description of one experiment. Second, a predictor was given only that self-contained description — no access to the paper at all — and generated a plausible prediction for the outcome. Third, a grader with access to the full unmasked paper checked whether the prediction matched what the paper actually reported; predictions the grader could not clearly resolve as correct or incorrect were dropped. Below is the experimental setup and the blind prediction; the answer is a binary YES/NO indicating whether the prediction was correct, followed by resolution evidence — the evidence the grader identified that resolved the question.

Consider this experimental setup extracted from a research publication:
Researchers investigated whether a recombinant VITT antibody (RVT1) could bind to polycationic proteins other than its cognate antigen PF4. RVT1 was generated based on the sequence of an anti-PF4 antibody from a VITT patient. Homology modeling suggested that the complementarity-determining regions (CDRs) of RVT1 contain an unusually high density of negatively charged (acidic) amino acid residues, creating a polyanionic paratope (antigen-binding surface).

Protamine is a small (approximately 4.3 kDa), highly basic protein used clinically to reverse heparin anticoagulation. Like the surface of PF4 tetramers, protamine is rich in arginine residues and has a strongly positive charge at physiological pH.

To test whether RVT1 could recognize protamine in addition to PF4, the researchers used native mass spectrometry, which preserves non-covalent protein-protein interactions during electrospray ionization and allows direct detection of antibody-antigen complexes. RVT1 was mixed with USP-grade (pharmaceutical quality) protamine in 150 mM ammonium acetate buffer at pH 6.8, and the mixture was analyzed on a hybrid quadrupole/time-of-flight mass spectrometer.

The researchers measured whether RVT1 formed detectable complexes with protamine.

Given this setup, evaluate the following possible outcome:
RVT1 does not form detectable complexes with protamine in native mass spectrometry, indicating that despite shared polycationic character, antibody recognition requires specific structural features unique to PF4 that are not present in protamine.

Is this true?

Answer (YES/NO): NO